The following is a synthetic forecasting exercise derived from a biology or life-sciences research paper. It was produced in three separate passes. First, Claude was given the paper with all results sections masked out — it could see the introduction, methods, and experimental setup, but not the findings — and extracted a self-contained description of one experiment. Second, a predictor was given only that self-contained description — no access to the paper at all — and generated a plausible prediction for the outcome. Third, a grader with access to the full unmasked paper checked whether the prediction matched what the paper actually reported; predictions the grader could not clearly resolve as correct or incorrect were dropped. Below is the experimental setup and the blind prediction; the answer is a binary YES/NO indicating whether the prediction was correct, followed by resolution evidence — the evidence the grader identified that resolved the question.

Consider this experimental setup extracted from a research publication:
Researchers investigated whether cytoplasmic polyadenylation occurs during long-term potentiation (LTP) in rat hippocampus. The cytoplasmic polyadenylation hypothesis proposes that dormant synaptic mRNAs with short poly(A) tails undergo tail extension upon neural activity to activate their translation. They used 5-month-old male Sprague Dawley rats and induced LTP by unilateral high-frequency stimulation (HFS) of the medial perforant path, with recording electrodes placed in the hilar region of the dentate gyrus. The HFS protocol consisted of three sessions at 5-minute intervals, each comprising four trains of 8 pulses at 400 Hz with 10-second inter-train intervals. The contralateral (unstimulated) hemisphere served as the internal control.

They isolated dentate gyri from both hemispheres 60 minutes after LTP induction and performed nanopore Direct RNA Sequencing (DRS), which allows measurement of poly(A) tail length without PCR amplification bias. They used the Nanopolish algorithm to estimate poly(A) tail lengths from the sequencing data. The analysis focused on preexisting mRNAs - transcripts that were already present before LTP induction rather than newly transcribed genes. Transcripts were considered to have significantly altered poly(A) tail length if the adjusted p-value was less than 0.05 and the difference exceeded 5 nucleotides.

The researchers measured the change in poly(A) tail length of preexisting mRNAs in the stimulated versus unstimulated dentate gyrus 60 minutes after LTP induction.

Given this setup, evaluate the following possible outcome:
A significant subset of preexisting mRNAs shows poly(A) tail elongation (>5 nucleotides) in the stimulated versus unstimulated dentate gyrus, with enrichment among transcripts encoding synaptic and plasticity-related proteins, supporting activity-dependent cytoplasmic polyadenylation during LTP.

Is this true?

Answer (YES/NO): NO